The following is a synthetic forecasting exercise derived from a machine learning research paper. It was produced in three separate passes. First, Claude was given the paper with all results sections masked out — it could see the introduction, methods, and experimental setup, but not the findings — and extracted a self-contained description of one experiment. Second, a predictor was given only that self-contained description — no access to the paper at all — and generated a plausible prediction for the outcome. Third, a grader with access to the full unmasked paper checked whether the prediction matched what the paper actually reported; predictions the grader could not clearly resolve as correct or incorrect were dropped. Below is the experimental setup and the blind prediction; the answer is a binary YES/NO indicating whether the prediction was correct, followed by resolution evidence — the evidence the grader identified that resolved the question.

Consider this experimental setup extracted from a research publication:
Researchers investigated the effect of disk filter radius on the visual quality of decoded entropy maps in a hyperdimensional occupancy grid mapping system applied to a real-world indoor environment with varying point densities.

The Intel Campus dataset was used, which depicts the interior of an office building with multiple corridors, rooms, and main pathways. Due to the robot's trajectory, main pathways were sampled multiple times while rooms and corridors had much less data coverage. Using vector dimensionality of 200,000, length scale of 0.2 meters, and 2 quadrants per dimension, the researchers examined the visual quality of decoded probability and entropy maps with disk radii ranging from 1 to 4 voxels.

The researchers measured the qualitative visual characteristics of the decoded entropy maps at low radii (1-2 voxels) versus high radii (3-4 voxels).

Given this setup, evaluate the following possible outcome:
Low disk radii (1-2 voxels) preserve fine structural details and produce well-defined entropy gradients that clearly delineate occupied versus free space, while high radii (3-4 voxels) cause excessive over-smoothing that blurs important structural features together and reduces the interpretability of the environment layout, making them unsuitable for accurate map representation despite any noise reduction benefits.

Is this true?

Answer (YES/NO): YES